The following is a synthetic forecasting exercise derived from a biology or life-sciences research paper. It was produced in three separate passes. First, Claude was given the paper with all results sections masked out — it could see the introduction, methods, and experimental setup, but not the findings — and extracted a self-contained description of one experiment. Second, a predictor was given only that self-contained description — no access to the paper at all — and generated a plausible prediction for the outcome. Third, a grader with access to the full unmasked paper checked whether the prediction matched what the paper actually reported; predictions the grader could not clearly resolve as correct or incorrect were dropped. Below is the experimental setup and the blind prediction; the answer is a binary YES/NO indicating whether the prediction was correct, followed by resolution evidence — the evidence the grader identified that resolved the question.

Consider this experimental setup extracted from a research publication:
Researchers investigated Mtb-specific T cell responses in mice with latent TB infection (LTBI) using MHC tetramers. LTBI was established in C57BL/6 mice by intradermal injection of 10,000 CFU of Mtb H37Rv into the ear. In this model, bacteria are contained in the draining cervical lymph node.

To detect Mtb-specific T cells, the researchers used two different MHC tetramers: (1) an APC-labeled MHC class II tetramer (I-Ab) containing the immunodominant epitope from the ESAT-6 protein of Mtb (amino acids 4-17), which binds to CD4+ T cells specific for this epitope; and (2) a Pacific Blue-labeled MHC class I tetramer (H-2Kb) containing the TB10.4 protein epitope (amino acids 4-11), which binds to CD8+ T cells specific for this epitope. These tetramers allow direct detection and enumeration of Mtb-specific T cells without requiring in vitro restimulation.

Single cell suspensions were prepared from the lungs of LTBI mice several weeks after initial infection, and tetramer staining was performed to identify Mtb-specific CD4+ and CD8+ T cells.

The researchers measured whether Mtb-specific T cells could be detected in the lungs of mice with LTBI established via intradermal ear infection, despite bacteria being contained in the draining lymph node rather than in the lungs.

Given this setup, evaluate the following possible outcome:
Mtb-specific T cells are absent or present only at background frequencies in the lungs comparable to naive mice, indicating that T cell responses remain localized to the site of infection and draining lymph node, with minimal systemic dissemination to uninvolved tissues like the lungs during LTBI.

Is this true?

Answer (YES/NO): NO